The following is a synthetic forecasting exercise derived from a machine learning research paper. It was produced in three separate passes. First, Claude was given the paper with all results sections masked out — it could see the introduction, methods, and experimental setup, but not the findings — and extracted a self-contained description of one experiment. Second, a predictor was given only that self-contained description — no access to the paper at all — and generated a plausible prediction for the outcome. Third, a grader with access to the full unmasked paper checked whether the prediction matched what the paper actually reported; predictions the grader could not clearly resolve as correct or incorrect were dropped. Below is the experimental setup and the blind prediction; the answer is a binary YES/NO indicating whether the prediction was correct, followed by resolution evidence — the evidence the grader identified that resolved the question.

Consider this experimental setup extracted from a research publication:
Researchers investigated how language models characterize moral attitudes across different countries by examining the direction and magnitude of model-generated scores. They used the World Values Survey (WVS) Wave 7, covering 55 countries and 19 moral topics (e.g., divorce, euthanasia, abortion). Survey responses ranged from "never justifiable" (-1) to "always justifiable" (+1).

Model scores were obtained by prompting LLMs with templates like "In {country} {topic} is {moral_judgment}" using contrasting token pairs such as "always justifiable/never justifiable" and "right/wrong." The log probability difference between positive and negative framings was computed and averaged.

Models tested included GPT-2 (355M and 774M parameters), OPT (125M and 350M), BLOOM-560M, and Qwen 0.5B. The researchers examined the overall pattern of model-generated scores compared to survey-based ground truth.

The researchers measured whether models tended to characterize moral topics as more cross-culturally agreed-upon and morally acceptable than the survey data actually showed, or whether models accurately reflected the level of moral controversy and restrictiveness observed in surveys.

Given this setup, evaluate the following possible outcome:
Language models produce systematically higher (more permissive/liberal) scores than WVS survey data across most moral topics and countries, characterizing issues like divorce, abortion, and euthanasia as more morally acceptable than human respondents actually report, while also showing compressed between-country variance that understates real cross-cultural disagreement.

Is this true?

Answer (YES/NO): YES